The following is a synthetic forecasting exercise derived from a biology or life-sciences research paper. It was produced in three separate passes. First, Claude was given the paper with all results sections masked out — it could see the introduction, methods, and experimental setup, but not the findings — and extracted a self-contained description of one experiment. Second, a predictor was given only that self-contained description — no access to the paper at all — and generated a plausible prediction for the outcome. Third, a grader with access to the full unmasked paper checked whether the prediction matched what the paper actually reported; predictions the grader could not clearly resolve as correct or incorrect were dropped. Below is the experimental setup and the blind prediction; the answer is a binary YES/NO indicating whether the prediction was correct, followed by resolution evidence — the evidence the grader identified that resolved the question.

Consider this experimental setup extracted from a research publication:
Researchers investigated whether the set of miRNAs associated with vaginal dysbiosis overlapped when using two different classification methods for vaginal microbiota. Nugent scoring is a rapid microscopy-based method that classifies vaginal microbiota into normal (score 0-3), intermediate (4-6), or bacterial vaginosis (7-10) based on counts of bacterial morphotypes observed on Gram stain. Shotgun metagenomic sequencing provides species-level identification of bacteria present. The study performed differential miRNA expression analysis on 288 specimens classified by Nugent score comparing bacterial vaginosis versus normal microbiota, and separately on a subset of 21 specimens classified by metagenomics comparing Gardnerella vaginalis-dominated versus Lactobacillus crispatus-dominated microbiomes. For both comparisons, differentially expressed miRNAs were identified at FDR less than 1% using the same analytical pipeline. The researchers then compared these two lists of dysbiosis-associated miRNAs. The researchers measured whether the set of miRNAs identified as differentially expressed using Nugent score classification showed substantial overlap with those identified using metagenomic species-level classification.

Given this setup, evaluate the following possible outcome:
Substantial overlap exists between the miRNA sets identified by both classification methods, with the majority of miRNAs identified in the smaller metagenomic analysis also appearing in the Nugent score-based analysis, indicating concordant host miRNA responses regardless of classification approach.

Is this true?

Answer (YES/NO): YES